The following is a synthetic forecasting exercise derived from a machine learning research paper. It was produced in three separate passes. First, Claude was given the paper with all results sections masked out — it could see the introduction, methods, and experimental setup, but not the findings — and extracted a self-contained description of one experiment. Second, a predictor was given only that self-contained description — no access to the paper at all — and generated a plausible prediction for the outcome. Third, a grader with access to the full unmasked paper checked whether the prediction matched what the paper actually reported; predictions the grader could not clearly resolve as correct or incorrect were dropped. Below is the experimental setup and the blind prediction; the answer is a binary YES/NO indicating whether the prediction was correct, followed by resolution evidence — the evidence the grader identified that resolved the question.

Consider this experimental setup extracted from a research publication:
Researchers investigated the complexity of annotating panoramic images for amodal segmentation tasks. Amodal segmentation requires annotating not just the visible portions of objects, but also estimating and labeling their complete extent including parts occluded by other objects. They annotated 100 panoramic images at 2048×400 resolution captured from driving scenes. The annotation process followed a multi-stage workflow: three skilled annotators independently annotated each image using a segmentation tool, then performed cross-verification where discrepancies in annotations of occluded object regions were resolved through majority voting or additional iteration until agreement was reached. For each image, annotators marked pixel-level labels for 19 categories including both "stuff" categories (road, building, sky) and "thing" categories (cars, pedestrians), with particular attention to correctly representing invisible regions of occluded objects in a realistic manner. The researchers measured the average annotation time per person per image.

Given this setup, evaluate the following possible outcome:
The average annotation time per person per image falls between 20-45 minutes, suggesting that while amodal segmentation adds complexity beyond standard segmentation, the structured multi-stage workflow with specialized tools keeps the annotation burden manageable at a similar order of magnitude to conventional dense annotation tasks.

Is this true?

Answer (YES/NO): NO